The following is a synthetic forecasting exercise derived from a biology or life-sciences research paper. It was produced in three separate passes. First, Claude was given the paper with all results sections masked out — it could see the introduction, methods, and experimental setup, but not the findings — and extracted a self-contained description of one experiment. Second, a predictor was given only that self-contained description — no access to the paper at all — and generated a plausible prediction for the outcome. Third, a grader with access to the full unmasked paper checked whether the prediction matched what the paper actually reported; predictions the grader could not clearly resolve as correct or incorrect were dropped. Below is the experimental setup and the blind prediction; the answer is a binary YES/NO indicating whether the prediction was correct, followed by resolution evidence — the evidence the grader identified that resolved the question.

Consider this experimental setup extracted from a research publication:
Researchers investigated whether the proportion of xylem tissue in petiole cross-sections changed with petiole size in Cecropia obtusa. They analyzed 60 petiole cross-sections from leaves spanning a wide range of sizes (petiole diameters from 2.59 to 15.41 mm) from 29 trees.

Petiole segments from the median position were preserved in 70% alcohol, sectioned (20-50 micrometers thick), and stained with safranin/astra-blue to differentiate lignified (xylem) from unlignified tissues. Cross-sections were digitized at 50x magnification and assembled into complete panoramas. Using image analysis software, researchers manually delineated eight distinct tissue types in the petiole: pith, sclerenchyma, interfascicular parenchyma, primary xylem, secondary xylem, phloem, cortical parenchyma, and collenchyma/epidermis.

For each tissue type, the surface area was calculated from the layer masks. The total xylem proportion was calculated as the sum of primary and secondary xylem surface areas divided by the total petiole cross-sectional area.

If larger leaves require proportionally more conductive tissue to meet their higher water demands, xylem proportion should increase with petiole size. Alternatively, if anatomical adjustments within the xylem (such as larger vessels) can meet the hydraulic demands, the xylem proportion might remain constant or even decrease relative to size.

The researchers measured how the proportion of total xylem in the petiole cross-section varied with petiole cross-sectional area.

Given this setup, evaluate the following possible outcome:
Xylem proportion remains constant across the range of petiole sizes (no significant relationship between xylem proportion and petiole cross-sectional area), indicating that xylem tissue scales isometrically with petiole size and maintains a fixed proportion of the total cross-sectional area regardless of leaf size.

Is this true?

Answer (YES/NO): NO